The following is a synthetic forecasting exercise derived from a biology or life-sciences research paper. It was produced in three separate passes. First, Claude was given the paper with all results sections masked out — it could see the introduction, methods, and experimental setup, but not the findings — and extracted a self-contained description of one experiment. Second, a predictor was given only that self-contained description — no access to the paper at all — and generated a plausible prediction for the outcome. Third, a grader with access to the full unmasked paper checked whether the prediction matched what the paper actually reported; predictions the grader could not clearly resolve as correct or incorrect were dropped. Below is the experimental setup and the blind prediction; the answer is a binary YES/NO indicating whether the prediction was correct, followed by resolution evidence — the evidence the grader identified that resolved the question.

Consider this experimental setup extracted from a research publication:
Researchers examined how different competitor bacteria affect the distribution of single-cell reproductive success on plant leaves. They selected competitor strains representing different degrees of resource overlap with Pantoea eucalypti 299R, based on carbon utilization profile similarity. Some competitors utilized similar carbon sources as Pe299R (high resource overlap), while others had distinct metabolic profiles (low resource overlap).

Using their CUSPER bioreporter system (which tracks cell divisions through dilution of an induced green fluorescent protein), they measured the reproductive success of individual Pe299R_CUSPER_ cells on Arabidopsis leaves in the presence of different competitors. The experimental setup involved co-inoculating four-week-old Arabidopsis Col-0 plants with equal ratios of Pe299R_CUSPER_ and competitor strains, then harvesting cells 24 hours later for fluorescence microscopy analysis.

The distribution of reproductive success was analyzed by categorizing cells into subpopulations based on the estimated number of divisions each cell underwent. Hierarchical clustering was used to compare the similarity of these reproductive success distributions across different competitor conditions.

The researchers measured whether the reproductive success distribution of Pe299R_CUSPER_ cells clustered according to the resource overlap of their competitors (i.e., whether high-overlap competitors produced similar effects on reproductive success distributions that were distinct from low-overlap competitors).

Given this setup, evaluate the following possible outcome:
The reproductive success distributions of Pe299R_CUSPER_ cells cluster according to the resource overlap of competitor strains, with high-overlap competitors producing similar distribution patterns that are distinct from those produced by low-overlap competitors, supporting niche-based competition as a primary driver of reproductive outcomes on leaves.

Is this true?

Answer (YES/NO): NO